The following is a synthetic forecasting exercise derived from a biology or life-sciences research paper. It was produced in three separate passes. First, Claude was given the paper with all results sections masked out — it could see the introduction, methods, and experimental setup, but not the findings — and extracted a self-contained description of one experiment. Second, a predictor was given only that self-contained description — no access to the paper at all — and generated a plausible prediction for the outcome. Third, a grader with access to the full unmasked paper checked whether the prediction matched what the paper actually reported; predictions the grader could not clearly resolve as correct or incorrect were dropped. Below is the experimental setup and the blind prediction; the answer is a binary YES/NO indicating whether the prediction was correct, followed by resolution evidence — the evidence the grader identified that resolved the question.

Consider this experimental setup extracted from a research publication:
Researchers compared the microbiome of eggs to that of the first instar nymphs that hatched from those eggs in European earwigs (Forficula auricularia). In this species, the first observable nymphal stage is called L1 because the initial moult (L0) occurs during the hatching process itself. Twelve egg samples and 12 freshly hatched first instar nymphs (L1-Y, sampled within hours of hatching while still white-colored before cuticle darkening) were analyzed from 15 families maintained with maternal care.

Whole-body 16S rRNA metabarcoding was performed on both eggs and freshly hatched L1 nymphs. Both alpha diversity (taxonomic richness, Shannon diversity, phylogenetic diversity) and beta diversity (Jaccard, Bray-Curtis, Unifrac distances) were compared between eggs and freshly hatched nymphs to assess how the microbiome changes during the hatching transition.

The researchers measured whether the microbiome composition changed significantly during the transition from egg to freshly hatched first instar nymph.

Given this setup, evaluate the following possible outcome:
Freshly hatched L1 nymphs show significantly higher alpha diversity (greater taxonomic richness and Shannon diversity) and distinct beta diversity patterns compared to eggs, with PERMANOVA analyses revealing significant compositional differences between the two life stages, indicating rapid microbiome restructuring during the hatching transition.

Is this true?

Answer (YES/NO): NO